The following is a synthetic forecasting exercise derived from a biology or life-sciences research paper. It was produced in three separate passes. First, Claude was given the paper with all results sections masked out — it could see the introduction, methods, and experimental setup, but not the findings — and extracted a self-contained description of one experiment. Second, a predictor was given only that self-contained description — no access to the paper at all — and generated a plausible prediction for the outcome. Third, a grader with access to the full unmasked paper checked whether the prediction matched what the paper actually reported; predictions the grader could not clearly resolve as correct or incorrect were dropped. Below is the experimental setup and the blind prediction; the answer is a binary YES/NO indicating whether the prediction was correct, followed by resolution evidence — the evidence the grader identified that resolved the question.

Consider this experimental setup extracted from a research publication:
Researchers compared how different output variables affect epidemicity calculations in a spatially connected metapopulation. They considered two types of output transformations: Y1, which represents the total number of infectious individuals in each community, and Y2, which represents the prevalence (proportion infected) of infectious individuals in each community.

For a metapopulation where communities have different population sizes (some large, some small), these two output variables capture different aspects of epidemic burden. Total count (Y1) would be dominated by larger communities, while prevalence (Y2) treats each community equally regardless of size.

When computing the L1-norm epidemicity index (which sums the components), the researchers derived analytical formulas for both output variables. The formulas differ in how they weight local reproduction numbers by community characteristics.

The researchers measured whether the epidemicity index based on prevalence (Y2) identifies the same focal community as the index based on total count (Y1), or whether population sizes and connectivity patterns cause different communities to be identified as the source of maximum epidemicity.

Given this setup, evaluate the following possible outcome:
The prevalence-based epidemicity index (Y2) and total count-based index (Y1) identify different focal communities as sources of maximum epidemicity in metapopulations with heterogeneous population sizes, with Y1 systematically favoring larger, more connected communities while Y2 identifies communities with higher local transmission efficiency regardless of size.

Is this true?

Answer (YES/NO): NO